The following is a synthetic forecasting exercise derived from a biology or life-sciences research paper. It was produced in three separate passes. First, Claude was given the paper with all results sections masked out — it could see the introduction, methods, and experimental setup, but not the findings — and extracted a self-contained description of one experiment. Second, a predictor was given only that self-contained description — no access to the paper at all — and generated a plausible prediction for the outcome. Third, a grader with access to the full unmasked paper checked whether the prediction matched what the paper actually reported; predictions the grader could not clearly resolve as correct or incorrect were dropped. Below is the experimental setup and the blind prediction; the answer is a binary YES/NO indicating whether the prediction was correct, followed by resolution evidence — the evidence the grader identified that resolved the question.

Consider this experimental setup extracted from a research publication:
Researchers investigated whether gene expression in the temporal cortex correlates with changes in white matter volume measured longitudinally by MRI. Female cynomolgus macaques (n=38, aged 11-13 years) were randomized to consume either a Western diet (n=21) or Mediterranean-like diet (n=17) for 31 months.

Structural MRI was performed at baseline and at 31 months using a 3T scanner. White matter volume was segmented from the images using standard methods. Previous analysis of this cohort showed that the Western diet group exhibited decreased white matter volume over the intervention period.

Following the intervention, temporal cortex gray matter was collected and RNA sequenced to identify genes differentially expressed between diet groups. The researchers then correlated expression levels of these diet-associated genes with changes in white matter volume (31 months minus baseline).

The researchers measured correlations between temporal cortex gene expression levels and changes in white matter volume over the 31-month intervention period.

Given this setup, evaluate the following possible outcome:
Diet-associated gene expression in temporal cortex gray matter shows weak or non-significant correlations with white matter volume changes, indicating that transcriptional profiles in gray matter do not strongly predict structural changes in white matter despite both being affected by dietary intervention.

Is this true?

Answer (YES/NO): NO